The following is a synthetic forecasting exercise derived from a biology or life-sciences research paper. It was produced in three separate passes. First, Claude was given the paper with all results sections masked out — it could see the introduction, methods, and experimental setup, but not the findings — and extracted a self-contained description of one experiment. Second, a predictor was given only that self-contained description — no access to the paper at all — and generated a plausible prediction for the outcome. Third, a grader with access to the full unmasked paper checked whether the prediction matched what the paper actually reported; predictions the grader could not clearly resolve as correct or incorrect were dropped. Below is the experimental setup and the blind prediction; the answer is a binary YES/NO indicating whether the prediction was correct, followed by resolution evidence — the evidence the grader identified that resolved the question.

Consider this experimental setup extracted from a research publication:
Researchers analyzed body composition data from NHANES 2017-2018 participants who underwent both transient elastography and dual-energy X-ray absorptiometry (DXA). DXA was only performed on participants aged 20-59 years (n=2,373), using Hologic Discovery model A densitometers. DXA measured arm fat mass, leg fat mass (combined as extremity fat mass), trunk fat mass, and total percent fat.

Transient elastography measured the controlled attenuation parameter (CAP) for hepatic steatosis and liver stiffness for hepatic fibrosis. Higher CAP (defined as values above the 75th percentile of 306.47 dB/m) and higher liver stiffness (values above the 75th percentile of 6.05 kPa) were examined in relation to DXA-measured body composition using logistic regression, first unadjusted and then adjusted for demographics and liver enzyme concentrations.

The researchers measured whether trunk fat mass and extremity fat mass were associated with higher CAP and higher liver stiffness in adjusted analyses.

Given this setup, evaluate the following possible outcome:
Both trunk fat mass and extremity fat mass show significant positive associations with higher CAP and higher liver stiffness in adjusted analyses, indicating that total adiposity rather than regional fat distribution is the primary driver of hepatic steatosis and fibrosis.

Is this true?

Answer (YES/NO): YES